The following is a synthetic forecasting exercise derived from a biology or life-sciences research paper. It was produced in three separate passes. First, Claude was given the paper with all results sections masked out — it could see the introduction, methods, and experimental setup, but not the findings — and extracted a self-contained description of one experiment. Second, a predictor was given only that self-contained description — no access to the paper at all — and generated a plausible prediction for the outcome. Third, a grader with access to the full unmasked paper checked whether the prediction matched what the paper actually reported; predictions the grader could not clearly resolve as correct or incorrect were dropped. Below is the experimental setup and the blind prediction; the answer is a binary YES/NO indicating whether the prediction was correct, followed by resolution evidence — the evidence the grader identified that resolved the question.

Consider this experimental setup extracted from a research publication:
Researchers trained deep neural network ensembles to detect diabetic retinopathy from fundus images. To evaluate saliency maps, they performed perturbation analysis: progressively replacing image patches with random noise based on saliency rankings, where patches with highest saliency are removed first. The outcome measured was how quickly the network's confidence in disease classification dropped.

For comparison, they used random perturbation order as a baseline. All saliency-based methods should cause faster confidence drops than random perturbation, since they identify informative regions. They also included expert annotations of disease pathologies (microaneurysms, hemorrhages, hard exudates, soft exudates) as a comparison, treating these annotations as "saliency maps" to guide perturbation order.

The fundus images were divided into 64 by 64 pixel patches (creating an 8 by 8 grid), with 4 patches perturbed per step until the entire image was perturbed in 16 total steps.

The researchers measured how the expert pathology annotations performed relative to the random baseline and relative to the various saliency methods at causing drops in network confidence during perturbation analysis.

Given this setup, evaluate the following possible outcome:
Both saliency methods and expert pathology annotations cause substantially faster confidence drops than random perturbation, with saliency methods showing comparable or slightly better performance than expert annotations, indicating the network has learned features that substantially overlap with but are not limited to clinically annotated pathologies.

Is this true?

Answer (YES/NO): YES